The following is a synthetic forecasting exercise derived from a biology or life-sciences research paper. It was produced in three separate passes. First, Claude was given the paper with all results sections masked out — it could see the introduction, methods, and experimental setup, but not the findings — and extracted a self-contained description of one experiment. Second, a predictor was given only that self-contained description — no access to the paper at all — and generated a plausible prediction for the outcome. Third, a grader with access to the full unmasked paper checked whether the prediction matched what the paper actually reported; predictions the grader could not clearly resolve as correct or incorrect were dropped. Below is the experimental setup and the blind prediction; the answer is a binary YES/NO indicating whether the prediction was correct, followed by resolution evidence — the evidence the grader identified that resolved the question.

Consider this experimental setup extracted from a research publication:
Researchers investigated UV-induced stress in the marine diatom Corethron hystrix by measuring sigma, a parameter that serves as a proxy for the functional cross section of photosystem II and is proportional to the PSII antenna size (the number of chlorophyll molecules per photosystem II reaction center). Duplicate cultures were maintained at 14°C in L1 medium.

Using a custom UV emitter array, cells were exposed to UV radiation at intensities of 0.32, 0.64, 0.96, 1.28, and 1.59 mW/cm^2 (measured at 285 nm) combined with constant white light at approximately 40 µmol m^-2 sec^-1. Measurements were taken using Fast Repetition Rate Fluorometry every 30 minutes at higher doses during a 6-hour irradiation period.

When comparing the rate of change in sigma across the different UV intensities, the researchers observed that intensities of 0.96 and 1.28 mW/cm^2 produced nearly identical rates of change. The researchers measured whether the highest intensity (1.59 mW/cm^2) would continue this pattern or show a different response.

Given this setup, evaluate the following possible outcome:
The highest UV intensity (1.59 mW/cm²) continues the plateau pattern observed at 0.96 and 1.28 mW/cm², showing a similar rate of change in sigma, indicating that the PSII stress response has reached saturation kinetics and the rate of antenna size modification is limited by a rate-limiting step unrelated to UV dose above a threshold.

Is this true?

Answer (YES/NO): NO